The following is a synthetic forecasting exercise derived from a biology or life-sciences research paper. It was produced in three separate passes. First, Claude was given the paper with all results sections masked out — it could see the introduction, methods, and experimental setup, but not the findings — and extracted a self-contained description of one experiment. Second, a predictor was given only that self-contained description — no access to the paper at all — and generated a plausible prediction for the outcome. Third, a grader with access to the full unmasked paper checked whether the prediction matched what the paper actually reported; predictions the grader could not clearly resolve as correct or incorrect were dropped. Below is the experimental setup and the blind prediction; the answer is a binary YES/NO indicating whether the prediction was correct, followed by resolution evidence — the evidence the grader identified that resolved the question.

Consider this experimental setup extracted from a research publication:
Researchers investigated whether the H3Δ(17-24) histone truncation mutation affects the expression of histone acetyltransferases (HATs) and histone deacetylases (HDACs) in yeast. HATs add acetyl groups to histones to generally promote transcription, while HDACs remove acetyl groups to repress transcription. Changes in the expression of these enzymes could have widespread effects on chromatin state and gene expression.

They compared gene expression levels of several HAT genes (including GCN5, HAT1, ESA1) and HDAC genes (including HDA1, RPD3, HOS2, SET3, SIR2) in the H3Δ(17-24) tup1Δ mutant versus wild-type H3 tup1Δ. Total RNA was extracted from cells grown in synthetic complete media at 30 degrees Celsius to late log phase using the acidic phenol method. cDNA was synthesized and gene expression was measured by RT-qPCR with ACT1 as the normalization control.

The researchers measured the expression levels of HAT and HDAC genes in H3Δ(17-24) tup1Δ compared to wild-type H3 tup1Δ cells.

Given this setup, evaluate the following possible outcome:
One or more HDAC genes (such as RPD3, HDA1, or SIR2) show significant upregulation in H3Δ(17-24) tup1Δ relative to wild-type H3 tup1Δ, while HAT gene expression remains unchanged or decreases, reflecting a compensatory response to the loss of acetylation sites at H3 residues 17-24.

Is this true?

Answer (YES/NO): NO